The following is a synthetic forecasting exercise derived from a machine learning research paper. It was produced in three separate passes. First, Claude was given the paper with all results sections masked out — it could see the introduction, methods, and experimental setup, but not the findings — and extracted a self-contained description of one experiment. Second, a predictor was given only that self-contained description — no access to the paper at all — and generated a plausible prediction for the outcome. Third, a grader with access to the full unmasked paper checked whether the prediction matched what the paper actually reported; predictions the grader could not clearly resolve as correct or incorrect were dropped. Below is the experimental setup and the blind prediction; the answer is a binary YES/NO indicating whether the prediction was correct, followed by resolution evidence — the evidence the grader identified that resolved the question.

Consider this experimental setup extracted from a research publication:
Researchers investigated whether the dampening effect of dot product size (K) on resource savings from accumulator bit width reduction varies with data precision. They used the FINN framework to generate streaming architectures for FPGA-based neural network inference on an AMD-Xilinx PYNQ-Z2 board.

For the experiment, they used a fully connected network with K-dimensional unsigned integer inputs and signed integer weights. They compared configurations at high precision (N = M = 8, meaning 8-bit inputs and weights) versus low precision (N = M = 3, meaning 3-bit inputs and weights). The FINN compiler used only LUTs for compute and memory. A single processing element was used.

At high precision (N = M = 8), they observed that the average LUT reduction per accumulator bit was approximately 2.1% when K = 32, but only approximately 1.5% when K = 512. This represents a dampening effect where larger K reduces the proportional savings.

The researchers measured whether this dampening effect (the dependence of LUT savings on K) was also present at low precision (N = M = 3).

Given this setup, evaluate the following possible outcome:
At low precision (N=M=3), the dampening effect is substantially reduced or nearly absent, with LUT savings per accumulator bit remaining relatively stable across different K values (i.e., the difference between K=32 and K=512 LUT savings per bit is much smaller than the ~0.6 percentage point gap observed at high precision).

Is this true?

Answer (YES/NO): YES